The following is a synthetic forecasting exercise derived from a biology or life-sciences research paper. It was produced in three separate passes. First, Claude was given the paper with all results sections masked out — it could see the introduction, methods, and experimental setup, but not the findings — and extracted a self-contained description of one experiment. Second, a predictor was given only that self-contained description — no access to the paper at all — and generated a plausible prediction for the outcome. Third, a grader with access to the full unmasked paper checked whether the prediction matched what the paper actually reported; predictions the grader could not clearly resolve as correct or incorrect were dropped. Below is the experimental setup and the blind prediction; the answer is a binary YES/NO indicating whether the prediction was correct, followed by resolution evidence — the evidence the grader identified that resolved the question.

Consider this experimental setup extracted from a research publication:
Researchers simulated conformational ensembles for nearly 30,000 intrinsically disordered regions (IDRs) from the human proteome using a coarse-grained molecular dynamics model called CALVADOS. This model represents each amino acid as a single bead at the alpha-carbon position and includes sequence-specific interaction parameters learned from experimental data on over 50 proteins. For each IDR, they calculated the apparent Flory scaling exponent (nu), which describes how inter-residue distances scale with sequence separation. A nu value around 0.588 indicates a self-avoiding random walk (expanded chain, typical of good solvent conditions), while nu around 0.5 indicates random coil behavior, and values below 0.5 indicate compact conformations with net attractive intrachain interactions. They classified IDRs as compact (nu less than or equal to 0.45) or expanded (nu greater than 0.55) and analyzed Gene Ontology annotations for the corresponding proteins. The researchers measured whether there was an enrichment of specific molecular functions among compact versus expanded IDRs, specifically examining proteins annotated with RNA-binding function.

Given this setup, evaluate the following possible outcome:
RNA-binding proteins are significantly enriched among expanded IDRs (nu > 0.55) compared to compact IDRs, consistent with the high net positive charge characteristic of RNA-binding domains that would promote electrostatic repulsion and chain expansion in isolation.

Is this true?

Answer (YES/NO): NO